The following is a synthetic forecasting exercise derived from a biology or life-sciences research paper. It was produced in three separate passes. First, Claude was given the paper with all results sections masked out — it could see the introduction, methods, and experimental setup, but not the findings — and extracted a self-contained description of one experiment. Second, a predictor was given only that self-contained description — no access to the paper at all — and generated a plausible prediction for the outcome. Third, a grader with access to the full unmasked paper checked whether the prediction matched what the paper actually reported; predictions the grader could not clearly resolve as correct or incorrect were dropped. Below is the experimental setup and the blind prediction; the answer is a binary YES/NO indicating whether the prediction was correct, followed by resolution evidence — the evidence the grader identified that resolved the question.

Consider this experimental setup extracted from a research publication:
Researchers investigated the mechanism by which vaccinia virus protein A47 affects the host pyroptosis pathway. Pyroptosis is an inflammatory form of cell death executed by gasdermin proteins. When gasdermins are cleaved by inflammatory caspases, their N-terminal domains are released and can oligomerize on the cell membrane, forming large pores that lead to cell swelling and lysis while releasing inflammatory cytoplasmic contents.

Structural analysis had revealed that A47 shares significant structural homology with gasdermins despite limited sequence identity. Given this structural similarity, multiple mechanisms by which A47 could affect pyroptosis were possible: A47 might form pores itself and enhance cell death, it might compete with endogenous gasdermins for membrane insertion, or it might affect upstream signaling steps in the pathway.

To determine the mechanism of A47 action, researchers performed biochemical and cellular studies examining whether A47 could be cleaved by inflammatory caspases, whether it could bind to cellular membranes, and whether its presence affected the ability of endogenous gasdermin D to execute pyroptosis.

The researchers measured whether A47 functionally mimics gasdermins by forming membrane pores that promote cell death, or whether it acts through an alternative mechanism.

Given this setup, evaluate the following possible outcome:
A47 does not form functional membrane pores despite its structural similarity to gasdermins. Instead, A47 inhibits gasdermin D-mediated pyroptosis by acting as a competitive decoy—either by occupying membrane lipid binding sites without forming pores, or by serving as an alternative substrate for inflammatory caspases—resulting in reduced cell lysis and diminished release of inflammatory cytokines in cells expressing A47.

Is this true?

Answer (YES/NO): YES